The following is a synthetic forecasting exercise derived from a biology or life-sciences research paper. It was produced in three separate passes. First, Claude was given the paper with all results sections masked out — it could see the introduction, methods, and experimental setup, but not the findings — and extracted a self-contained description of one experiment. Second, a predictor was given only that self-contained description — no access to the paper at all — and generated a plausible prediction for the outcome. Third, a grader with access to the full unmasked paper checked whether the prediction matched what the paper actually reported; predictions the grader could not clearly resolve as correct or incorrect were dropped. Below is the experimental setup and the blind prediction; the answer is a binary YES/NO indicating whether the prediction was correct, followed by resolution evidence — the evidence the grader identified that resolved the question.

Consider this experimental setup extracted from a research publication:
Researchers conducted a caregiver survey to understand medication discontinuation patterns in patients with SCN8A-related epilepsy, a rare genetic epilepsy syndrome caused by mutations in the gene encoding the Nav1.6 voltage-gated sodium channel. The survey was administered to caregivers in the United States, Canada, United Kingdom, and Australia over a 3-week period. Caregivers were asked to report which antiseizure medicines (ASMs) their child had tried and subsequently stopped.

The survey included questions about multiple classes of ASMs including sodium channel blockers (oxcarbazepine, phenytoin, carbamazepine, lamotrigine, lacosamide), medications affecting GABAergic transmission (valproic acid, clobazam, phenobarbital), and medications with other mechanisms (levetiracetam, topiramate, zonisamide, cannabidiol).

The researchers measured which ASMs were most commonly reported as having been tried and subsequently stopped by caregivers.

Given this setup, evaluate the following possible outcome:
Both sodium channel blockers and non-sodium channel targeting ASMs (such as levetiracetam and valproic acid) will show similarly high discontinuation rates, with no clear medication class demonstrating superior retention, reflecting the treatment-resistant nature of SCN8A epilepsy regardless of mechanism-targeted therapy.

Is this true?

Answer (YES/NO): NO